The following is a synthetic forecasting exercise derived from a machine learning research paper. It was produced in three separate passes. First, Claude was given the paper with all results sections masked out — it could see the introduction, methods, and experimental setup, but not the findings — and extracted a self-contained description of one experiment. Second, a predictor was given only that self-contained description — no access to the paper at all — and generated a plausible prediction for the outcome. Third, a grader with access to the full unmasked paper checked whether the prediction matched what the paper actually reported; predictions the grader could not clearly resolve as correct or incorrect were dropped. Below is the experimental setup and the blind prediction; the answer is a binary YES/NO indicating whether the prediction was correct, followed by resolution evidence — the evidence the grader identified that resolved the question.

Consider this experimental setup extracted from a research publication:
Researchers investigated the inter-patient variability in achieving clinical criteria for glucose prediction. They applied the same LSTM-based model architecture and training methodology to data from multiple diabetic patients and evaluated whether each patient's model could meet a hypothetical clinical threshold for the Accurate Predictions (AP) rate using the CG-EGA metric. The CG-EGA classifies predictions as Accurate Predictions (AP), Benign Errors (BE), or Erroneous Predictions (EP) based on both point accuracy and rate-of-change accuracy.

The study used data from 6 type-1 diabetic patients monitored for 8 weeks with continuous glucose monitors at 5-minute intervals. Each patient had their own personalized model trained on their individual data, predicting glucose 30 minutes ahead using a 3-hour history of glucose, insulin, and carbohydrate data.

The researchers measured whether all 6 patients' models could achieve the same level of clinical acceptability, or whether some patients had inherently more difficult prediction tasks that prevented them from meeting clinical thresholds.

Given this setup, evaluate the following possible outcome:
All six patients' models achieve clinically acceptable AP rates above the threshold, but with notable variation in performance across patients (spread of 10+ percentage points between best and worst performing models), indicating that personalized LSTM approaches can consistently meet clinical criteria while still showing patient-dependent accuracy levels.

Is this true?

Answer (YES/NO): NO